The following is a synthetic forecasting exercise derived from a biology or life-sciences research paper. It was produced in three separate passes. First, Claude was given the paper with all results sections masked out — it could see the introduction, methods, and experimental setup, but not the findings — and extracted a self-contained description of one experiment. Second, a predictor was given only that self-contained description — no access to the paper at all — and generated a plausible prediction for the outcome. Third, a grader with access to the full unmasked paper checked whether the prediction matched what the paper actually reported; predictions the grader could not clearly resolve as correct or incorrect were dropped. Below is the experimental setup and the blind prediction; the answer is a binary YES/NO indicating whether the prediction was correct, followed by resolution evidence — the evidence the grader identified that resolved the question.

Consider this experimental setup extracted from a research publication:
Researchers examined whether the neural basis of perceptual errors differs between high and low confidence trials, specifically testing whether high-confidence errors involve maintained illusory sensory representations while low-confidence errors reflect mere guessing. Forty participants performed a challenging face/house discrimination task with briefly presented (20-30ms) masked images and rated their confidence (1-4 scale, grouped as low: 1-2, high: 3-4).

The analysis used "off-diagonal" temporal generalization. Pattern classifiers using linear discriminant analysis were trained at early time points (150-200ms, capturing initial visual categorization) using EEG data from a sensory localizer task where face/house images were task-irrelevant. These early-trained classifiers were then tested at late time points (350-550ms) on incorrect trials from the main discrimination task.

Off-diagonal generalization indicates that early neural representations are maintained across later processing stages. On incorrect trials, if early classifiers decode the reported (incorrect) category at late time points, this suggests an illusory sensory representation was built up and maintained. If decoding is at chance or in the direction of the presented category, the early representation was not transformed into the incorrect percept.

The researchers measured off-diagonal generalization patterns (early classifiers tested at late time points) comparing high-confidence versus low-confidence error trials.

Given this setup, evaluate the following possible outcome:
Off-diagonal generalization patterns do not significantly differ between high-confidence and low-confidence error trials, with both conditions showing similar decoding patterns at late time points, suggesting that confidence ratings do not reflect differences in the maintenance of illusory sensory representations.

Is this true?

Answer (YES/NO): NO